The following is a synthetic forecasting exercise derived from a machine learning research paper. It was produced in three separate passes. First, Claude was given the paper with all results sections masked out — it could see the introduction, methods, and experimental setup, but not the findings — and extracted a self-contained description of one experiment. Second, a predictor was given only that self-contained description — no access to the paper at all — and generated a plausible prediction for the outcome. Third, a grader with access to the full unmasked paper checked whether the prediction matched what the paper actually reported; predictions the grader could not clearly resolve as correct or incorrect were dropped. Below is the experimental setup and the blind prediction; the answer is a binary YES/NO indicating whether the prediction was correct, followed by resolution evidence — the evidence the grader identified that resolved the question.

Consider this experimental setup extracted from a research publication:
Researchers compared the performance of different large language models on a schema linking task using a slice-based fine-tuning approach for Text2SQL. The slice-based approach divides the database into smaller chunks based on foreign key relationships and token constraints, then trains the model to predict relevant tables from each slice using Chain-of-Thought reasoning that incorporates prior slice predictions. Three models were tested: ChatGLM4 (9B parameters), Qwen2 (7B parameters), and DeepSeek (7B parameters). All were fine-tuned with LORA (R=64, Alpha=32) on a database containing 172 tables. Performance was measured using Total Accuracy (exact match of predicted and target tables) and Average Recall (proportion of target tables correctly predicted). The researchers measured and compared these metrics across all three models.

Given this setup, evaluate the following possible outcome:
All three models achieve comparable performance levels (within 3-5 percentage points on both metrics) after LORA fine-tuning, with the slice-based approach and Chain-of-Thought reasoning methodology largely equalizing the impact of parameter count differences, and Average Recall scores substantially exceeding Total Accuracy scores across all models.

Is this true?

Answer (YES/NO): NO